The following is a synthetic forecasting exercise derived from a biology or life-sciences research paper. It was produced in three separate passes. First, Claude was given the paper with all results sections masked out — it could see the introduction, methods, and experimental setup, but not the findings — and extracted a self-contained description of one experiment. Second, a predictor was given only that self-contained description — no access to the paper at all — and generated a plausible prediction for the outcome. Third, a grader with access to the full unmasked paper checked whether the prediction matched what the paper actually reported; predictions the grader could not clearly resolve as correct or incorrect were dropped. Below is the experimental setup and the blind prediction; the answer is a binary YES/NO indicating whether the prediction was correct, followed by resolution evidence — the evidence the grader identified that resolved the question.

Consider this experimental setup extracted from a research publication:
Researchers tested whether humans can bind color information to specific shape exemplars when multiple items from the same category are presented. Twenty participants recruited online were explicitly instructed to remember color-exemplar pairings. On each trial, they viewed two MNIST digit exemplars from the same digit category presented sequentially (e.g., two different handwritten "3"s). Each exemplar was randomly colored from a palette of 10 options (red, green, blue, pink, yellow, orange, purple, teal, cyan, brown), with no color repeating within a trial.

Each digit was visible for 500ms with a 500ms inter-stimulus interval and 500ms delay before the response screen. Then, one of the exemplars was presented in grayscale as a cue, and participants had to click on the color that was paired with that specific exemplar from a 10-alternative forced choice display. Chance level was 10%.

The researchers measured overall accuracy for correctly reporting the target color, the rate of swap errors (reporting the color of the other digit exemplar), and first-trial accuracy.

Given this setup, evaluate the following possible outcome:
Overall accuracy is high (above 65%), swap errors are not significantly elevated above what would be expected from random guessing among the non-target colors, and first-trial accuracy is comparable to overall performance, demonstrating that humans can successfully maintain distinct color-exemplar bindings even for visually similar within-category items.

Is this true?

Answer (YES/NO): NO